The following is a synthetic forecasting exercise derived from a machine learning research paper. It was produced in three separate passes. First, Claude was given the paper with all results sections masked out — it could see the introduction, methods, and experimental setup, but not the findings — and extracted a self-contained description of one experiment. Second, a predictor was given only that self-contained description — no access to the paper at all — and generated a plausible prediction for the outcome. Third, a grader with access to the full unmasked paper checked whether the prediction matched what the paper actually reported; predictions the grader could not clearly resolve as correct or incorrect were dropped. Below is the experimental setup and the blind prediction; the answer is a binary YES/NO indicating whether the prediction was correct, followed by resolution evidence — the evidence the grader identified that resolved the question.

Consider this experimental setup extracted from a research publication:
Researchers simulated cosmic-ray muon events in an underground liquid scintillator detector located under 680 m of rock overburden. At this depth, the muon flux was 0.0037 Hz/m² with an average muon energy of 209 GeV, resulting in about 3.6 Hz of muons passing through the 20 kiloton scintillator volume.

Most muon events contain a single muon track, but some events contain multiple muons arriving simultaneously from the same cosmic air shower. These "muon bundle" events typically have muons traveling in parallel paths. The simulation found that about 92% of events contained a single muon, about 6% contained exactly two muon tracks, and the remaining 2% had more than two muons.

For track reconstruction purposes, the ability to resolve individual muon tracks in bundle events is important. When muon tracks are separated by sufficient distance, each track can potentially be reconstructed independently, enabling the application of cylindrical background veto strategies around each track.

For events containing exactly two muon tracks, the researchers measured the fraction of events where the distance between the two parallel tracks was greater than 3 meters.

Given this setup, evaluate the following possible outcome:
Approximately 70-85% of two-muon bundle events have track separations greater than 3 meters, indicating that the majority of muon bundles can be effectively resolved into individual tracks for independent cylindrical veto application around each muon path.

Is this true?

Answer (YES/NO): NO